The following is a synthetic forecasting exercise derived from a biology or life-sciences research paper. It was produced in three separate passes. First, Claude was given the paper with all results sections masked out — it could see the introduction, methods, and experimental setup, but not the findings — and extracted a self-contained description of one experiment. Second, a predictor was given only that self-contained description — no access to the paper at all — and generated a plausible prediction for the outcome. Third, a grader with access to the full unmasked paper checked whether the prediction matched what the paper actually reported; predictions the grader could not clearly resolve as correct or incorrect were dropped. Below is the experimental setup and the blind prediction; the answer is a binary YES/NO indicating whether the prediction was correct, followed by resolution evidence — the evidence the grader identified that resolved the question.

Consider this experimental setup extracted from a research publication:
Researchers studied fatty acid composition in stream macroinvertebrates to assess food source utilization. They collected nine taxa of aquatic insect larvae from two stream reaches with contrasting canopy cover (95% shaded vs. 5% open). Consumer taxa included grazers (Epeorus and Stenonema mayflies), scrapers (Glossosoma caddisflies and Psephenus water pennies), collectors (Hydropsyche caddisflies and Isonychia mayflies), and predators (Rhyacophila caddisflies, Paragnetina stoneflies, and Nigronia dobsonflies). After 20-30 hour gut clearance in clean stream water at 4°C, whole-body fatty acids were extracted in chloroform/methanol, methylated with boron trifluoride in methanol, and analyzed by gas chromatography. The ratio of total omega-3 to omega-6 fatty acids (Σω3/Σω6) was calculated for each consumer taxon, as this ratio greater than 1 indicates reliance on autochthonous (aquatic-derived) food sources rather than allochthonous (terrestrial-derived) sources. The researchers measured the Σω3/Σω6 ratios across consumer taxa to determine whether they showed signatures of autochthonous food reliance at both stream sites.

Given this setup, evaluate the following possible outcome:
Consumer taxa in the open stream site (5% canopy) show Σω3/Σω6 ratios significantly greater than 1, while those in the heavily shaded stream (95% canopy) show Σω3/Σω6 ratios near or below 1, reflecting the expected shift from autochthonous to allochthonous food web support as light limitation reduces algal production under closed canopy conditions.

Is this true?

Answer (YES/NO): NO